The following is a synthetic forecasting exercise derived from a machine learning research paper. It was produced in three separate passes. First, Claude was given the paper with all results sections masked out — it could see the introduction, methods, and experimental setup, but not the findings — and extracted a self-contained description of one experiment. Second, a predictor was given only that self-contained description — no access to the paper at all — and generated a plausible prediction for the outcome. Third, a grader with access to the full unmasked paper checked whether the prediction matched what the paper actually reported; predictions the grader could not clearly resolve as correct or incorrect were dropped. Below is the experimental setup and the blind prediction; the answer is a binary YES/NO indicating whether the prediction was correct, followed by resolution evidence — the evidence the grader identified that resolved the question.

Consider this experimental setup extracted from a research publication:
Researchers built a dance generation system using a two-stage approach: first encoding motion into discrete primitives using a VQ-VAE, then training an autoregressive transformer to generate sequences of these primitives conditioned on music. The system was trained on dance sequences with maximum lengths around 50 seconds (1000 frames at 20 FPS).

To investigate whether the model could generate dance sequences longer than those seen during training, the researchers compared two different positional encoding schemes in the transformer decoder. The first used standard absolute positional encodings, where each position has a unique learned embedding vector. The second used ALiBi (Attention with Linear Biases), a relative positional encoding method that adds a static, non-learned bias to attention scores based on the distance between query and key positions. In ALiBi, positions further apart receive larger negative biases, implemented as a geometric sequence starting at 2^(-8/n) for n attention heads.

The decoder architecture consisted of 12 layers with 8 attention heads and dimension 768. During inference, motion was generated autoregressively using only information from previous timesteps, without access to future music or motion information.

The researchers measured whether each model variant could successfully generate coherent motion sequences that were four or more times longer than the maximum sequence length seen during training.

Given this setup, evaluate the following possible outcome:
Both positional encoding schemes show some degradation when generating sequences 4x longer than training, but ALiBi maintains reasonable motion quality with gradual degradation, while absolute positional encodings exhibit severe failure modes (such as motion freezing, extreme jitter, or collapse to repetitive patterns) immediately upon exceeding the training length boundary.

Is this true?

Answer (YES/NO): NO